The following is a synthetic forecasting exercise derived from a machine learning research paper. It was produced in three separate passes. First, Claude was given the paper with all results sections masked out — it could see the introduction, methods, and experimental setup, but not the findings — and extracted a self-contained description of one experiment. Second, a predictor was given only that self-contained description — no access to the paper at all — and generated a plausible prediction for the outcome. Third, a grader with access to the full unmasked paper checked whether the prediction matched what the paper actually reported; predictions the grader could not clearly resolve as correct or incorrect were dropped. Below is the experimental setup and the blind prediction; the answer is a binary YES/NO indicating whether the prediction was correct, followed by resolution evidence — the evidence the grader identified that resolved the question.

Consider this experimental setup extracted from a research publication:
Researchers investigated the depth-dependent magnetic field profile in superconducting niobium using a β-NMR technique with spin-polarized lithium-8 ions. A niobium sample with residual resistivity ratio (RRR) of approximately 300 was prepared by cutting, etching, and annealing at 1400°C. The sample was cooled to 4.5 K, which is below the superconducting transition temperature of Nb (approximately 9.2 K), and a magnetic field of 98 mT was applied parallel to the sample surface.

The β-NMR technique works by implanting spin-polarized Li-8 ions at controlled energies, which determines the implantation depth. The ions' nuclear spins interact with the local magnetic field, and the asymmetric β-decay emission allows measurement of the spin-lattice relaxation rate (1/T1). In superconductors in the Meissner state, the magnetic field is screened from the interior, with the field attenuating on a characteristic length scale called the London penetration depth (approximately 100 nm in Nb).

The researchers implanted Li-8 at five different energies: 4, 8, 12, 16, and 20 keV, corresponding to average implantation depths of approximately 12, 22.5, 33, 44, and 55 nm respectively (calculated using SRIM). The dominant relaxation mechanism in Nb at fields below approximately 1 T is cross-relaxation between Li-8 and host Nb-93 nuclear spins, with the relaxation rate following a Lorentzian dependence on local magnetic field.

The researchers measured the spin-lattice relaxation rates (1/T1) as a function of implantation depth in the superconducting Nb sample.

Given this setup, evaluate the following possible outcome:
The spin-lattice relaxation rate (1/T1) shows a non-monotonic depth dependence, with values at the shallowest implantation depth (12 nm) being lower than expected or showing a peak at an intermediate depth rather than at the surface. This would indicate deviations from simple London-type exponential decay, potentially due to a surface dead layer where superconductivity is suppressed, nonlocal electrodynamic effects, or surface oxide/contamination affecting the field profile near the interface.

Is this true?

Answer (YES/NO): NO